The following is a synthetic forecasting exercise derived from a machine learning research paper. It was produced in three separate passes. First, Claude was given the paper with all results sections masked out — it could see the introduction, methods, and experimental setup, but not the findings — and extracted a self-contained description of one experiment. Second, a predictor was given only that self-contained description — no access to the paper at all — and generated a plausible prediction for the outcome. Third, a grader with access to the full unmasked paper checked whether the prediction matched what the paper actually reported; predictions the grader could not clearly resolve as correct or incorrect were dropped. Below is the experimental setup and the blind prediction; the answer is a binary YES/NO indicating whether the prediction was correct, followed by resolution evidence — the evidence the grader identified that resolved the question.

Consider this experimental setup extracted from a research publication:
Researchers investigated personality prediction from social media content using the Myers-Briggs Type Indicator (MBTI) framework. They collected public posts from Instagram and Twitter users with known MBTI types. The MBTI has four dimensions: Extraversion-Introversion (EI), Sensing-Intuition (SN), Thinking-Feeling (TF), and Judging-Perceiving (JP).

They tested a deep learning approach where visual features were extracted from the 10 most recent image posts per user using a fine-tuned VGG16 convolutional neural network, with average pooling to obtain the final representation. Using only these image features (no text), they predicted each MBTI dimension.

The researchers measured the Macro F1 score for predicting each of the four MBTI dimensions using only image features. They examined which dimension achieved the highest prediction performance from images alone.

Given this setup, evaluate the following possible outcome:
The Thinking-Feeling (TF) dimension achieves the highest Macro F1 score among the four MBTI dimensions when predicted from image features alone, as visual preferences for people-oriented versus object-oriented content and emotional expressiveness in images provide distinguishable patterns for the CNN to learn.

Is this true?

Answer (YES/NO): NO